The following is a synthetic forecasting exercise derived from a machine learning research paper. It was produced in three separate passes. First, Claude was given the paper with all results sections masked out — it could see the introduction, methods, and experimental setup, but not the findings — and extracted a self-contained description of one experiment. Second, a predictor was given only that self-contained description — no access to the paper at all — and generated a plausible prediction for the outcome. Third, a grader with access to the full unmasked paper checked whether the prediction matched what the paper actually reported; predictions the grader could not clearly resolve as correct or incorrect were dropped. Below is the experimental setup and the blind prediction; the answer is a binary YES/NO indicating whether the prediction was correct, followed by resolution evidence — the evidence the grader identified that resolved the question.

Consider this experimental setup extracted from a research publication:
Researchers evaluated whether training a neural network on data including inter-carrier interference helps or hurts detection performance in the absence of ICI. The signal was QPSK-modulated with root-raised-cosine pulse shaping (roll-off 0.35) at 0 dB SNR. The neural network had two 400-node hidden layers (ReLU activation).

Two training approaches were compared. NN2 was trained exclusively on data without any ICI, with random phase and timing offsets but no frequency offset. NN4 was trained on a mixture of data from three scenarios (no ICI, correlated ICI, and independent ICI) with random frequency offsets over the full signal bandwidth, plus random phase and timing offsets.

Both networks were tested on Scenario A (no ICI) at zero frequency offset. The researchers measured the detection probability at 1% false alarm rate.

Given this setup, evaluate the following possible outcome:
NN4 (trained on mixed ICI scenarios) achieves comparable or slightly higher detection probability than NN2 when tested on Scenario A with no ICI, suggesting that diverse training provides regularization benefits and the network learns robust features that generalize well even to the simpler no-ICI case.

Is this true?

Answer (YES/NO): NO